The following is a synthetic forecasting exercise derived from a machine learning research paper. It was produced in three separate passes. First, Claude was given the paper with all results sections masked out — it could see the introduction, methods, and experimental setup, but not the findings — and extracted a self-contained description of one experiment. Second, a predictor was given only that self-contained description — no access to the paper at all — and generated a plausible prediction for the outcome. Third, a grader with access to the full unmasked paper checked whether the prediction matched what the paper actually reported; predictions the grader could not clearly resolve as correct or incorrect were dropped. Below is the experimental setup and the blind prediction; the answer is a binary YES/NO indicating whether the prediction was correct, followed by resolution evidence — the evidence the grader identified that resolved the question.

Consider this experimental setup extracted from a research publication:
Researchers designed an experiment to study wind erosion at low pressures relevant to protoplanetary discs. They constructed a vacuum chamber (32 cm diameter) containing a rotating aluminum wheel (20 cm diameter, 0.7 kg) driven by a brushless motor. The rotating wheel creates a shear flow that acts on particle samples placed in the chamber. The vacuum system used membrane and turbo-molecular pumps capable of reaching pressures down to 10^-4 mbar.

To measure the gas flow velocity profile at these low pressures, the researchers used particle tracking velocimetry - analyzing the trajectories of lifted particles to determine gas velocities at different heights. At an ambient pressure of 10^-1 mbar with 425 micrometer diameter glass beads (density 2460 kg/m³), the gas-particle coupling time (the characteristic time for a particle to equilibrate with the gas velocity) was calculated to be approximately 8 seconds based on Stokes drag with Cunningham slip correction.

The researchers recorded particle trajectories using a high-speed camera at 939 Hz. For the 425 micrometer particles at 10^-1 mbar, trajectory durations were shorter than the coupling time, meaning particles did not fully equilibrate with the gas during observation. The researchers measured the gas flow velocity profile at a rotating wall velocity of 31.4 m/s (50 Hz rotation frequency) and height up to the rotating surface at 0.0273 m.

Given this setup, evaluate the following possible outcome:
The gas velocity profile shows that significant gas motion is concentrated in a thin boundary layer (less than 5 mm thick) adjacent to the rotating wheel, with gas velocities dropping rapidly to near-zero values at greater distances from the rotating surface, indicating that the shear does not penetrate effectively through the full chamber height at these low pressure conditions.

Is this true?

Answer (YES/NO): NO